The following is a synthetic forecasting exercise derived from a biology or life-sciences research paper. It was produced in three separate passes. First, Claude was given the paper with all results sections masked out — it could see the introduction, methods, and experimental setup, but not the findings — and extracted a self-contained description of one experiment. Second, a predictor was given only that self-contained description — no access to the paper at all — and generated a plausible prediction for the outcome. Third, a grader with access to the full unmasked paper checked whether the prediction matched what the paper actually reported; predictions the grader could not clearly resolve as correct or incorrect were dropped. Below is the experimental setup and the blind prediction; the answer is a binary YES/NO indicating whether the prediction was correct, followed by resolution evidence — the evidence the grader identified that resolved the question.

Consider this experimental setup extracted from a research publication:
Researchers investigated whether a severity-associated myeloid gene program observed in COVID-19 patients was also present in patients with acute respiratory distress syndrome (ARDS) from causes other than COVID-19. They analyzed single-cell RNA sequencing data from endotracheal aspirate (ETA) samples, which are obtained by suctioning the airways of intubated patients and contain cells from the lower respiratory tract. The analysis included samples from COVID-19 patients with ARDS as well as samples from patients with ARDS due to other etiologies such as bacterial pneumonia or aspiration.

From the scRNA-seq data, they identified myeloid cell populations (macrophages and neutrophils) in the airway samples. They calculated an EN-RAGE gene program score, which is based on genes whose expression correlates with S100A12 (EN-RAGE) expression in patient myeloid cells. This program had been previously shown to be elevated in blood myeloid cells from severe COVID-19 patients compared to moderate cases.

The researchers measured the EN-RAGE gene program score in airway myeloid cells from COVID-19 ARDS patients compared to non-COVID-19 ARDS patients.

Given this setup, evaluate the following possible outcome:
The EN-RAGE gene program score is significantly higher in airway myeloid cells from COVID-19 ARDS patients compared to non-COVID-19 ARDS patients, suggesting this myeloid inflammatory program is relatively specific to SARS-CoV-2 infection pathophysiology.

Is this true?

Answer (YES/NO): NO